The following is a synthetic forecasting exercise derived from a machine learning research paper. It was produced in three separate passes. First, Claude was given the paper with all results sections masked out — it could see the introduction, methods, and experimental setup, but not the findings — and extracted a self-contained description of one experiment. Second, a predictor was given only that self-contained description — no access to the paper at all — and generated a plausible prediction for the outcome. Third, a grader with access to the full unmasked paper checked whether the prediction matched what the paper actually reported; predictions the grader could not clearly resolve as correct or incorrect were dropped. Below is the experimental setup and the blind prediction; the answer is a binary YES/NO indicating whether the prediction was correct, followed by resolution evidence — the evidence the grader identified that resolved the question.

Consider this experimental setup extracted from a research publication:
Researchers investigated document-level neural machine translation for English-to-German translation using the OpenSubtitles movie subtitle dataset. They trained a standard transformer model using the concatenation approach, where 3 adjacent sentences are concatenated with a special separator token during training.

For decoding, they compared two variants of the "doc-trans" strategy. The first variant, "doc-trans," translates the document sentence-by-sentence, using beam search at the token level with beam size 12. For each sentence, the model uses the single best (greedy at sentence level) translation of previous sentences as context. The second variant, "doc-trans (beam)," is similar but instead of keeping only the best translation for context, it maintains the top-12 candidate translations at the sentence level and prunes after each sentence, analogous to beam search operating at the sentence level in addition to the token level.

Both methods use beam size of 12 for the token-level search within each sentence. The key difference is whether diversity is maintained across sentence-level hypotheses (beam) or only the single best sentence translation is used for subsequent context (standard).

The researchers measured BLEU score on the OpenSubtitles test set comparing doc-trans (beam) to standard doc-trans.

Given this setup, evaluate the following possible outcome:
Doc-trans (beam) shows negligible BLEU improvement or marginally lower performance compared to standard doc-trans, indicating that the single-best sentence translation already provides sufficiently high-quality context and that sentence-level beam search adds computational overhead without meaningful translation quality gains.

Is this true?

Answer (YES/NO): NO